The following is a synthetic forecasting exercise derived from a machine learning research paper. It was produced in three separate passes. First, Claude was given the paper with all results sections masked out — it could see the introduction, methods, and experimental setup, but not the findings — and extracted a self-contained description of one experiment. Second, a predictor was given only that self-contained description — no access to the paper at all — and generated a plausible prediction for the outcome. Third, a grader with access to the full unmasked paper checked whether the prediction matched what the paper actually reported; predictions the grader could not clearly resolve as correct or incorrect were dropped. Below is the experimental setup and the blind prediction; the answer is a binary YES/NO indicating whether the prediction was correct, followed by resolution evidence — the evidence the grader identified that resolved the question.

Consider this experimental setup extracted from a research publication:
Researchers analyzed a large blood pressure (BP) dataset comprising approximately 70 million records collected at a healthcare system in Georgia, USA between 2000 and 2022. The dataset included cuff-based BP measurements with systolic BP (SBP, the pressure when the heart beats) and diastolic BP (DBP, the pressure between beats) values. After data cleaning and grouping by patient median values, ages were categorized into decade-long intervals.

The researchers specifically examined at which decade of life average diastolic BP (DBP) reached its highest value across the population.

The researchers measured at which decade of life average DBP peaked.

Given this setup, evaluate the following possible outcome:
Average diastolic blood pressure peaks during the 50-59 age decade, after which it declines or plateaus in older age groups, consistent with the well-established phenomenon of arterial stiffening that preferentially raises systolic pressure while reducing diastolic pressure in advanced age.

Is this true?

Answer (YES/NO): NO